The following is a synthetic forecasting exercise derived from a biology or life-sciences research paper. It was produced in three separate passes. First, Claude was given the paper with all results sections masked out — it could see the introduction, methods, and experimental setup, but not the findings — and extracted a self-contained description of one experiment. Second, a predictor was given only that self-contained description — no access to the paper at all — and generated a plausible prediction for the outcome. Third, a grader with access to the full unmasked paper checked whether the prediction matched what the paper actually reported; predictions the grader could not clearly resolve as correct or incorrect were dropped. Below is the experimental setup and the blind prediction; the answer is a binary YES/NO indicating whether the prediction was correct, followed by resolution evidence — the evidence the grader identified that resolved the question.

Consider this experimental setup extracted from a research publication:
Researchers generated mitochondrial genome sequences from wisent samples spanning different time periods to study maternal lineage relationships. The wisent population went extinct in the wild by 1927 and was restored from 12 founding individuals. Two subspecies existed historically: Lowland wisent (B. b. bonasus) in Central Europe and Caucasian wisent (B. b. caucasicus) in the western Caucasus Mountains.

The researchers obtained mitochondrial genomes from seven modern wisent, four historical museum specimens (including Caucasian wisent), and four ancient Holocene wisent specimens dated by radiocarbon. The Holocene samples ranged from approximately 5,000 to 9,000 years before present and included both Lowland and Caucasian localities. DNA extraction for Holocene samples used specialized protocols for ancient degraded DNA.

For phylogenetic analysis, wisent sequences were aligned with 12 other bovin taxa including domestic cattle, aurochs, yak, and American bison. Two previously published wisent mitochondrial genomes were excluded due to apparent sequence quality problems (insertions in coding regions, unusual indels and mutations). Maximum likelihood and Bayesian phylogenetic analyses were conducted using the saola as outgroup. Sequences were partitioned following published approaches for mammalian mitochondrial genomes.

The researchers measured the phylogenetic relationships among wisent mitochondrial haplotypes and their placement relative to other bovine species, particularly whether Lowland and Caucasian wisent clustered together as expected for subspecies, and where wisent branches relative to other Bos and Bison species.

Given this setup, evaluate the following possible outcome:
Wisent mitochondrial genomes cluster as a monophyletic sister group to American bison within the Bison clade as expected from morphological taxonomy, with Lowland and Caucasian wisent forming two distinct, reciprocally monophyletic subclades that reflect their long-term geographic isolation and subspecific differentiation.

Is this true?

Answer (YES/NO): NO